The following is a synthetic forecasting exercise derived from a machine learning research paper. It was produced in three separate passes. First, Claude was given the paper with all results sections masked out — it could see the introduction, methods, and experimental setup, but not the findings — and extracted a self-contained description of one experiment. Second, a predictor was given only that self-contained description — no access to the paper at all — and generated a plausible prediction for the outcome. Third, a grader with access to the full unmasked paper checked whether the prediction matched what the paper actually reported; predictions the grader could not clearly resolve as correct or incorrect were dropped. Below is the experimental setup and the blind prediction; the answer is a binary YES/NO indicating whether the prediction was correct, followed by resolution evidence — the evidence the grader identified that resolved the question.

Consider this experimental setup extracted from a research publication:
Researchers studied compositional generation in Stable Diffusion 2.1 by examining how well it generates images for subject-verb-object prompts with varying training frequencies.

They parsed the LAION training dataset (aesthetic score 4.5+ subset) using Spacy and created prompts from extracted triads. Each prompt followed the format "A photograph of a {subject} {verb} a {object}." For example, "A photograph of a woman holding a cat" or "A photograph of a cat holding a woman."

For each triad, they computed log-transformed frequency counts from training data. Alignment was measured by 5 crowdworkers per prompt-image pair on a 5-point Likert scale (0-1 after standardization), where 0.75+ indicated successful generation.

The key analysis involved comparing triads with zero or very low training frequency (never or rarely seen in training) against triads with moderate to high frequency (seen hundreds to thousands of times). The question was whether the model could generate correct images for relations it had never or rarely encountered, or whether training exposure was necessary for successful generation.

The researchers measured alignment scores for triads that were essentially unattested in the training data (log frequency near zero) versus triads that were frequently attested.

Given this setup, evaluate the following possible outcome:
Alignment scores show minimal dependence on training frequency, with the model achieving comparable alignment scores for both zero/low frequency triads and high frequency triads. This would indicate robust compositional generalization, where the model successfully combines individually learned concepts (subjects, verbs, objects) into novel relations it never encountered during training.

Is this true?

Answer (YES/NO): NO